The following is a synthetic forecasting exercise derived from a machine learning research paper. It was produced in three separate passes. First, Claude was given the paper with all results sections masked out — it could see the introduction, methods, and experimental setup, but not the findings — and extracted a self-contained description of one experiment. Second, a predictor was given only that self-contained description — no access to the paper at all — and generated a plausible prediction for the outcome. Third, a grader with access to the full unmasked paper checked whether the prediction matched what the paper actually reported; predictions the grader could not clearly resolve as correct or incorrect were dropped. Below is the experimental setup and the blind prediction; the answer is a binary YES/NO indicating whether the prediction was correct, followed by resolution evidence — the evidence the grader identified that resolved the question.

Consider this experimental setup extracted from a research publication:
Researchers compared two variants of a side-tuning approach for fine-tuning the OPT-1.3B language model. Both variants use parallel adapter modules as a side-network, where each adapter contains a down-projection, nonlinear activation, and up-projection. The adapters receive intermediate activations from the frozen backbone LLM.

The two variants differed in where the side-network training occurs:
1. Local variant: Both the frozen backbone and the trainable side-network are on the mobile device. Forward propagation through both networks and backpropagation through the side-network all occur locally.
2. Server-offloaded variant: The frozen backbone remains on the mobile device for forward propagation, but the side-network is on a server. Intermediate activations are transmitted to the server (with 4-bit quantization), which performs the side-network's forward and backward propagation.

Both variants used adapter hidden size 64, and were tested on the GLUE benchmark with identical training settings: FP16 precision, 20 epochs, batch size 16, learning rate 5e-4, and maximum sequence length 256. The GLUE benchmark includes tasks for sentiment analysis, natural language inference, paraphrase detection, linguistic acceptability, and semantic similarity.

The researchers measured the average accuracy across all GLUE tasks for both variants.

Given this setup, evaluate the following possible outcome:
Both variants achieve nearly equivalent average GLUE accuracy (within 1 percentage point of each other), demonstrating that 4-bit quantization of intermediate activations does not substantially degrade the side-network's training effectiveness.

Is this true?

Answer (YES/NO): YES